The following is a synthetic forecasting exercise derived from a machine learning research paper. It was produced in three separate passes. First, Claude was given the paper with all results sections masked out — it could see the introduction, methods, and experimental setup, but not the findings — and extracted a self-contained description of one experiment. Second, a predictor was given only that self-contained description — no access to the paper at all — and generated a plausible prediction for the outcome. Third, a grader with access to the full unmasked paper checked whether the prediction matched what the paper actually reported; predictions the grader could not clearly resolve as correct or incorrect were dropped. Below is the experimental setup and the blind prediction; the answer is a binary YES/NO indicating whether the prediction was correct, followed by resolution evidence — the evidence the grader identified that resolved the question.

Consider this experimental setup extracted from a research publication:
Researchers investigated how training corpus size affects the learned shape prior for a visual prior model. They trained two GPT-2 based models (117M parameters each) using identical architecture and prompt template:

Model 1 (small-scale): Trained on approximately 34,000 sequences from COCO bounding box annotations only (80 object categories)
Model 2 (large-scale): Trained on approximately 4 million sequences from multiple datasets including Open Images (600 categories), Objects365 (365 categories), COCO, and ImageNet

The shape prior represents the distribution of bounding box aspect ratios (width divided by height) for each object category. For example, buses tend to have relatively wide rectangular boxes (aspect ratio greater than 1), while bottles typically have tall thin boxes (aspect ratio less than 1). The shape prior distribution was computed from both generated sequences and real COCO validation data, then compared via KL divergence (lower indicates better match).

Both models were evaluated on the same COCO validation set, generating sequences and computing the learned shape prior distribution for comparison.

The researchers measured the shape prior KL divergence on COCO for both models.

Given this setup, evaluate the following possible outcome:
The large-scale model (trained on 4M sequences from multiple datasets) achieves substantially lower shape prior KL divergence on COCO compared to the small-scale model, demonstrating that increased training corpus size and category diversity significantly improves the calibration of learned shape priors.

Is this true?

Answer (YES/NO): NO